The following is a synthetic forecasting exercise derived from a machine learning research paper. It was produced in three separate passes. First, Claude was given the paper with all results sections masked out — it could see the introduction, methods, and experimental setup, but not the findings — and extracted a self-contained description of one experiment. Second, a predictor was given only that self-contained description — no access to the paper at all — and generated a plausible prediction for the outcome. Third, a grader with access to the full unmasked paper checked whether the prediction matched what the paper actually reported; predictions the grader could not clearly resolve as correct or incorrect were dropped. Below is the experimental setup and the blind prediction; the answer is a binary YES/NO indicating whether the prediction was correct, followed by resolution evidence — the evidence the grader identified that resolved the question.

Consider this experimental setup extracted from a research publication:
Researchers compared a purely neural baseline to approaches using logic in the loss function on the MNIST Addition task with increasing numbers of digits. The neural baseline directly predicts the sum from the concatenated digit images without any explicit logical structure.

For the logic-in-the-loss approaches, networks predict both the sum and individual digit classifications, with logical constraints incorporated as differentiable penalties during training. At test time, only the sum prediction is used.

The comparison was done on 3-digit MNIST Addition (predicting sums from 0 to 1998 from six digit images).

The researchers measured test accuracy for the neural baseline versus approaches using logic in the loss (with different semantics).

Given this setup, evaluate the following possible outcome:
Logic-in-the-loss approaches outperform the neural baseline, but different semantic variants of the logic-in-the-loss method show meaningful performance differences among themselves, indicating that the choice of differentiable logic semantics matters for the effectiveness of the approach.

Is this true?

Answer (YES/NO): NO